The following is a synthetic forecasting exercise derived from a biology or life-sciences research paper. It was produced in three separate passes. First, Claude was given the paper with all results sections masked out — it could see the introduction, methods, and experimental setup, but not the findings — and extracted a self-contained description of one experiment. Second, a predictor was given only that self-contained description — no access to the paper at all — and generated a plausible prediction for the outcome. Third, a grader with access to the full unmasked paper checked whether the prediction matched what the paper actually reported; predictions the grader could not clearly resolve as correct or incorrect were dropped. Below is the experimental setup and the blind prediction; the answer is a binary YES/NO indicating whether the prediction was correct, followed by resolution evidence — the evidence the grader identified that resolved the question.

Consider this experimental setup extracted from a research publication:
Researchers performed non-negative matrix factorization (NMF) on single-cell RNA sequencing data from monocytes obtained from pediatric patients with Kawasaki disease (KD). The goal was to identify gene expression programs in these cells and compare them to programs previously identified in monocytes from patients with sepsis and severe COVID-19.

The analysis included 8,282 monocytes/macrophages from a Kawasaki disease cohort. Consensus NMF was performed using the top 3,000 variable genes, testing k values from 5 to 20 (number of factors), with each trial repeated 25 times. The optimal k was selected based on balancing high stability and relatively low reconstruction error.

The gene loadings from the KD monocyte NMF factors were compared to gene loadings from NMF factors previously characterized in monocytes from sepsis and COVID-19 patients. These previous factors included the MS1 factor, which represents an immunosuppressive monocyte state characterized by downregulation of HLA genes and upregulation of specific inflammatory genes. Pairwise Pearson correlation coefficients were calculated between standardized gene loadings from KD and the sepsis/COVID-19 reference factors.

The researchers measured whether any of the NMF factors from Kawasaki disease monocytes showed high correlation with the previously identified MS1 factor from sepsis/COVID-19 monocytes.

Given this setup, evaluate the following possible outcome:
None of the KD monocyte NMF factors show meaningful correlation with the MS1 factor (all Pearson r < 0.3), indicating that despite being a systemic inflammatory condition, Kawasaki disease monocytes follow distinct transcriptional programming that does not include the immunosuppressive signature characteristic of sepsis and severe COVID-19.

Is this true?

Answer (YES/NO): NO